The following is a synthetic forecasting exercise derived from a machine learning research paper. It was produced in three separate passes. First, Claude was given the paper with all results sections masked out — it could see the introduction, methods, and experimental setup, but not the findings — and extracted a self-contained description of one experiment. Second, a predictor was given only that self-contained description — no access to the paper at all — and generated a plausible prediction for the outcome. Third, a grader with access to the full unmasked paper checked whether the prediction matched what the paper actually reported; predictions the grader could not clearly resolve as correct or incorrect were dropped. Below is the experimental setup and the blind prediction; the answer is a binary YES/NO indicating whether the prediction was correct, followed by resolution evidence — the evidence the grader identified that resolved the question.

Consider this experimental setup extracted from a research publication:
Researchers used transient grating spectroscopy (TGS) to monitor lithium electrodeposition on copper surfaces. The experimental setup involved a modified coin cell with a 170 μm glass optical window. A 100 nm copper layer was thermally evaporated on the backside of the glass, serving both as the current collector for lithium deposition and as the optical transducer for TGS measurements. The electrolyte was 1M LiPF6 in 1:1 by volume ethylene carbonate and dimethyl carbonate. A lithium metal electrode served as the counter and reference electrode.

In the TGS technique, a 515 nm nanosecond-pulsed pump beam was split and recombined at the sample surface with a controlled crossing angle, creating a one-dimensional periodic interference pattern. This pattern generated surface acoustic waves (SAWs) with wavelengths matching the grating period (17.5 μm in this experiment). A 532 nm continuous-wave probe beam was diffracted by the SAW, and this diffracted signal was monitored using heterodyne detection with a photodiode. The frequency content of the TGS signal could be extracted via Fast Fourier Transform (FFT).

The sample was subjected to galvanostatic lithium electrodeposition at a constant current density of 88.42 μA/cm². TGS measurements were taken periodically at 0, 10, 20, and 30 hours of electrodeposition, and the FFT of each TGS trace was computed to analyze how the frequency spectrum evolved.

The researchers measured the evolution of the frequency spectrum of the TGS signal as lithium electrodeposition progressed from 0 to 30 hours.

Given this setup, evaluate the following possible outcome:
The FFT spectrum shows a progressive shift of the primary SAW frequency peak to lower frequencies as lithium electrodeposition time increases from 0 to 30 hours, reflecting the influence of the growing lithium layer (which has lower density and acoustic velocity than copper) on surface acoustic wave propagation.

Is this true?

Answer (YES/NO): NO